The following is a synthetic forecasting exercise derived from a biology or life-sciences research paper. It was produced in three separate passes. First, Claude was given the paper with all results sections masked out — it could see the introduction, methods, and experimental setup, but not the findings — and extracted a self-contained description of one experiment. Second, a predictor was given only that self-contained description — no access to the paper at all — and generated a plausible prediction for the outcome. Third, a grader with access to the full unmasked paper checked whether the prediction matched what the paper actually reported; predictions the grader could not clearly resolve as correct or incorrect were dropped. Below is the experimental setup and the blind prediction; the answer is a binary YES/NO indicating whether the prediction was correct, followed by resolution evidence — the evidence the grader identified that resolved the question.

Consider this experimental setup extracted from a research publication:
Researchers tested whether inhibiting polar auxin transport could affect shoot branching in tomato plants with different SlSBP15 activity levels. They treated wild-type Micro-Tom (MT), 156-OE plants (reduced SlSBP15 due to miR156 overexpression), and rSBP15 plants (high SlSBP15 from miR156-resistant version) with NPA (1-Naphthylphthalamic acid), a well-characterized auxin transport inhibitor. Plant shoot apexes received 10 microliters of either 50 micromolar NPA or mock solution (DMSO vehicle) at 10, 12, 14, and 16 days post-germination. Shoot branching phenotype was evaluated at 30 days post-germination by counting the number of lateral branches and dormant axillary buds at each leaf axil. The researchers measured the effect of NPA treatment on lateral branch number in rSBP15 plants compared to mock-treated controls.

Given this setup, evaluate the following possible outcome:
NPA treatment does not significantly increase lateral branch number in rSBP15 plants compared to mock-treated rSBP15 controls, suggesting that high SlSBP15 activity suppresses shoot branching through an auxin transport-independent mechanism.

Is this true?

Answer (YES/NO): NO